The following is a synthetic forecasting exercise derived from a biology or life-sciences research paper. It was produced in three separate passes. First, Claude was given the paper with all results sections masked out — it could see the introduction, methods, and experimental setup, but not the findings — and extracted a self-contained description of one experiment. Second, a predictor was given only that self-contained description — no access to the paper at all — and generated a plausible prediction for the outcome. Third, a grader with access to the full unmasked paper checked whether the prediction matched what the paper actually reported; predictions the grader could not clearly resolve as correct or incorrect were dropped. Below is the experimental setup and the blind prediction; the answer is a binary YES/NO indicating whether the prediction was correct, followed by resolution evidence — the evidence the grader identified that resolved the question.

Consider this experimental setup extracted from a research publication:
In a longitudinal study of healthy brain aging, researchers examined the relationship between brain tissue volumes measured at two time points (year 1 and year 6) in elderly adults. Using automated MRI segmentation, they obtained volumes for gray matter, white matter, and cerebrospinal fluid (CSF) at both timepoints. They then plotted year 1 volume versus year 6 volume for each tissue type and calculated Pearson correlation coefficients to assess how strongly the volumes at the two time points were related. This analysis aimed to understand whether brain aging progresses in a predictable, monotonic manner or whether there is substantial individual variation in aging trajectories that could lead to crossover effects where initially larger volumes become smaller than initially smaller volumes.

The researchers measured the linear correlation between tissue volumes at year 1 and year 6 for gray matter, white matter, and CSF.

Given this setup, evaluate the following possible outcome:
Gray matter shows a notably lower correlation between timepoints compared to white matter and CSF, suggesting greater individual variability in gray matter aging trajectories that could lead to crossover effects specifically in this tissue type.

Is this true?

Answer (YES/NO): NO